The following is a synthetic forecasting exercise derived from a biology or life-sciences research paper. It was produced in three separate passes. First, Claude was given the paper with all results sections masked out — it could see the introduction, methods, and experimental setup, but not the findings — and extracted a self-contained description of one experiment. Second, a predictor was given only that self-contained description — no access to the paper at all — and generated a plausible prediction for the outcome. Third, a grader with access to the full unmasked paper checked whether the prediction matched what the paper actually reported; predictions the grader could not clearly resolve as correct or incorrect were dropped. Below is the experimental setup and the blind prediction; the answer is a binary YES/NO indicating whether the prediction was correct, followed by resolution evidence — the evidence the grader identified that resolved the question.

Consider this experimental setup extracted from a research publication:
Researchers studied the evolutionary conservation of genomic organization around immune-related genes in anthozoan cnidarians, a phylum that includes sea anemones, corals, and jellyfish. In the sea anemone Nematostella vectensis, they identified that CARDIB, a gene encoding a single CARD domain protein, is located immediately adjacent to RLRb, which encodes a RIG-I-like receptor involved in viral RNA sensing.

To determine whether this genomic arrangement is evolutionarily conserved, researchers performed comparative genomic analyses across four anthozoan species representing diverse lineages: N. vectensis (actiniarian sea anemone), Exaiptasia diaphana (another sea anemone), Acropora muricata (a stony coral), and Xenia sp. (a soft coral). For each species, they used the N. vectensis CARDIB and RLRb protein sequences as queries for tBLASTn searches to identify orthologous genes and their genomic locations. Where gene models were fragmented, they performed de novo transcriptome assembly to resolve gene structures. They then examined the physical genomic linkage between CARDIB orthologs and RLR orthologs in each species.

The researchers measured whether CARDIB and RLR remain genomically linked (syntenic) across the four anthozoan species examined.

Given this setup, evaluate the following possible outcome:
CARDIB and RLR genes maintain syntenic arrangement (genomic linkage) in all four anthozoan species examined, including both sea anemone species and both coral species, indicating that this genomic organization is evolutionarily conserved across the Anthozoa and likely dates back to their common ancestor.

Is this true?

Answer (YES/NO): YES